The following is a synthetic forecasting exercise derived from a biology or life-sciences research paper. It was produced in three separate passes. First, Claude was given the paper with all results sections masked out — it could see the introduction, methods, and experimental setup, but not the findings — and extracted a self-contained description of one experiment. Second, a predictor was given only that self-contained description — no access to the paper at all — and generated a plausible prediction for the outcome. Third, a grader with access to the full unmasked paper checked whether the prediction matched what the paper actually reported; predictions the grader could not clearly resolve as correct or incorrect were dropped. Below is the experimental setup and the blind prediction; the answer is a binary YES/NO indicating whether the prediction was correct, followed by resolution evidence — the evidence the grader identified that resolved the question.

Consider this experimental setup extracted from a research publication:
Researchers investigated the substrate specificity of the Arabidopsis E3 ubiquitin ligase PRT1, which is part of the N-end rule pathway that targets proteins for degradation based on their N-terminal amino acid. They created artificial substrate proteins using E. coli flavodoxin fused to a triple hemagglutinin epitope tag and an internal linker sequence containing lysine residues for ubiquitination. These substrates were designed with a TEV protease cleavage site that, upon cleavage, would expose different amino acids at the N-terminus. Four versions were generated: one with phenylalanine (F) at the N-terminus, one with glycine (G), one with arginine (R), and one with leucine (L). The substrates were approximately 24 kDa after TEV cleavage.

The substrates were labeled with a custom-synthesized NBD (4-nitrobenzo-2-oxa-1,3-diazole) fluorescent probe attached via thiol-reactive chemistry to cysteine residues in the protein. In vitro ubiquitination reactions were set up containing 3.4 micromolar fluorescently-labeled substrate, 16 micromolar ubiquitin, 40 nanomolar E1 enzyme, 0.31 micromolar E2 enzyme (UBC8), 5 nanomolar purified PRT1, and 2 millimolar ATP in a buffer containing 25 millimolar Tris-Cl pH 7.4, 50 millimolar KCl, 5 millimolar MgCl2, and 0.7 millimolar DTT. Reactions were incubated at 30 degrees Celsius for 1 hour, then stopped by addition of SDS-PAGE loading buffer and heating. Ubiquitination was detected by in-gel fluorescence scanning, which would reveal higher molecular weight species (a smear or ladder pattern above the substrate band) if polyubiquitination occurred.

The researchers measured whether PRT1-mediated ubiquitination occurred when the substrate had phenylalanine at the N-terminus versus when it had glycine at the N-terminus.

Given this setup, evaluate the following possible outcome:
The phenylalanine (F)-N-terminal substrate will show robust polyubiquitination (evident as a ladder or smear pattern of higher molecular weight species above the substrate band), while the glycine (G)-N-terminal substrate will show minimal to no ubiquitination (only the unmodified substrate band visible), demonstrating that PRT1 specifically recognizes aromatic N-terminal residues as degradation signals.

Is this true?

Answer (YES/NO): YES